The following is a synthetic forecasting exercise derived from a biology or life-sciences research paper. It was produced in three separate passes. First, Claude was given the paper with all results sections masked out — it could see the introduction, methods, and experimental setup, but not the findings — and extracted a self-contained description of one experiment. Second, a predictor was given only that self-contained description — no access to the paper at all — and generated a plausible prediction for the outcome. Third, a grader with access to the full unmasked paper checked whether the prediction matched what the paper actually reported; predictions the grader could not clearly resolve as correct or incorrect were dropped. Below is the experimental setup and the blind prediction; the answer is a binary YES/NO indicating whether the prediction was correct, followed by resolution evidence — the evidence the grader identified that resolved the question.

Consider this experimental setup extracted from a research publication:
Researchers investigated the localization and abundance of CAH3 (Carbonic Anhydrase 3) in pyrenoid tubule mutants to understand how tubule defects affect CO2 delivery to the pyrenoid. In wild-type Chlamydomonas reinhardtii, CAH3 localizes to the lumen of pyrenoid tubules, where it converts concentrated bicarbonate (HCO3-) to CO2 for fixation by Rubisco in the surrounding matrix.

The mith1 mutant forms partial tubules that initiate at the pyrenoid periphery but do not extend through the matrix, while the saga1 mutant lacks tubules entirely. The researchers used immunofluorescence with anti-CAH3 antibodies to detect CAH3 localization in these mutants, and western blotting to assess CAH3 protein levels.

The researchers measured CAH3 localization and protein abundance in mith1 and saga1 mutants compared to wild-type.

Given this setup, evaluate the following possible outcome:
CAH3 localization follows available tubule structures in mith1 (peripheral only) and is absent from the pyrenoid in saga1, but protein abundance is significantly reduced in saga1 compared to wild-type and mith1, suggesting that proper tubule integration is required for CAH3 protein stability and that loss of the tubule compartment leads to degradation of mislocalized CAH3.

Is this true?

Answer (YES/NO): YES